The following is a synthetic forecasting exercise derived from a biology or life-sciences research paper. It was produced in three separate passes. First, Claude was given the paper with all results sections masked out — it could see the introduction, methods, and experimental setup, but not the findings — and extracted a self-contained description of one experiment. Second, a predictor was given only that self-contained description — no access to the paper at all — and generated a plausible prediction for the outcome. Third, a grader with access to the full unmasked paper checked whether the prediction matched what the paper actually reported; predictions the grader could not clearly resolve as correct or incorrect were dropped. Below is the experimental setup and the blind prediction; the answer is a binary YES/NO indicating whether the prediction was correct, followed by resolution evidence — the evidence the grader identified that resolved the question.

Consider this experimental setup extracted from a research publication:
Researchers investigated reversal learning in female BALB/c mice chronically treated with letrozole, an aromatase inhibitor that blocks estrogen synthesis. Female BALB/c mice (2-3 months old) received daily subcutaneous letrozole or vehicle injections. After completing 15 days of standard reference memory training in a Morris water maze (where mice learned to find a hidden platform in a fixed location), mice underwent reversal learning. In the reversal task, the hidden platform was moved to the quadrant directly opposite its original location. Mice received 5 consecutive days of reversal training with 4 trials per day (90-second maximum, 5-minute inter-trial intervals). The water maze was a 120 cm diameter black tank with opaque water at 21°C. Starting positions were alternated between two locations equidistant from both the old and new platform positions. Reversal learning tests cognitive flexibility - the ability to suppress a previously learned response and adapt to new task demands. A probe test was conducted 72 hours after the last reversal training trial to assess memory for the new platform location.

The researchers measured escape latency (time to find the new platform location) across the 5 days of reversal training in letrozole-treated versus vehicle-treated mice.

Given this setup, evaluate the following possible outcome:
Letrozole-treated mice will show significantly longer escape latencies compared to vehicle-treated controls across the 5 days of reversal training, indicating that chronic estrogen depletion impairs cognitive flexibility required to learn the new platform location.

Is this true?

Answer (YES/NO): NO